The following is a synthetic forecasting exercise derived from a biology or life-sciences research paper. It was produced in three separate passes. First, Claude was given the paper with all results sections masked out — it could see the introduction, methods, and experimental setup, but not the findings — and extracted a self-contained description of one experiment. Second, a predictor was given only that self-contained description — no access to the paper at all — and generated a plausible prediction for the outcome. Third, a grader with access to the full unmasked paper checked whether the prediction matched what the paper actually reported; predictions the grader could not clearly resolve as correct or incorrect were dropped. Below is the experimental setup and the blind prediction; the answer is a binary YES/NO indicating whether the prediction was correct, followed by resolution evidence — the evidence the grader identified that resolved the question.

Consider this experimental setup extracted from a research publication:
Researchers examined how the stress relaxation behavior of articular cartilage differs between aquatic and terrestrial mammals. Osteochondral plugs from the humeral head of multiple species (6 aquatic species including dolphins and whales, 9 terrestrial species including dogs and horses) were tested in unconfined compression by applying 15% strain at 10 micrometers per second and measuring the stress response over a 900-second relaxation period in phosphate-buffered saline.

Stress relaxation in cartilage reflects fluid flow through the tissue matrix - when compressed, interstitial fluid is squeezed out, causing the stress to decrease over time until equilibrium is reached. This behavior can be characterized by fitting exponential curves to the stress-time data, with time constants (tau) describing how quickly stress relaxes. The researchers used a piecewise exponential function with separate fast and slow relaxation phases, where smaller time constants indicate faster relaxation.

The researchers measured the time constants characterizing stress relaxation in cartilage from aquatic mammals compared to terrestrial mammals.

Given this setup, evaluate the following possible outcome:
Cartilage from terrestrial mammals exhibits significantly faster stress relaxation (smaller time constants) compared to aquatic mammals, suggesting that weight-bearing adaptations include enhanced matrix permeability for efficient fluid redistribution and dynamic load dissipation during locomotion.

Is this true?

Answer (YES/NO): NO